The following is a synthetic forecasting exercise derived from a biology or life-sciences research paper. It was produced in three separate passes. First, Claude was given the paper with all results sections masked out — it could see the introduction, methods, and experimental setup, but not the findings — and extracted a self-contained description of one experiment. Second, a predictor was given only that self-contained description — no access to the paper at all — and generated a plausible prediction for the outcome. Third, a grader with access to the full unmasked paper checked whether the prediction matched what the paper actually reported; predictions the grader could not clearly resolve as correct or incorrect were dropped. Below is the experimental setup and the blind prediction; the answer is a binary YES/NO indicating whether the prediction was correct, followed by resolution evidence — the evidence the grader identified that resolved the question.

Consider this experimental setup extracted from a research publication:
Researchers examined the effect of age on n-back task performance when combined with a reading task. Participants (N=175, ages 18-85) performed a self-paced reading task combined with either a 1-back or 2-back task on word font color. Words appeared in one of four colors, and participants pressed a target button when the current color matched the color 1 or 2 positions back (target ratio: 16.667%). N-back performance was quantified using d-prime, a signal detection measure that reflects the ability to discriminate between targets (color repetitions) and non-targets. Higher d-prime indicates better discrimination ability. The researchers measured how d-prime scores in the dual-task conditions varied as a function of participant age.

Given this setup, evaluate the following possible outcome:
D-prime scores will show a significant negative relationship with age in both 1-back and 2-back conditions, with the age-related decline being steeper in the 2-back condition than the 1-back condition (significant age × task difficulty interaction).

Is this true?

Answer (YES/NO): NO